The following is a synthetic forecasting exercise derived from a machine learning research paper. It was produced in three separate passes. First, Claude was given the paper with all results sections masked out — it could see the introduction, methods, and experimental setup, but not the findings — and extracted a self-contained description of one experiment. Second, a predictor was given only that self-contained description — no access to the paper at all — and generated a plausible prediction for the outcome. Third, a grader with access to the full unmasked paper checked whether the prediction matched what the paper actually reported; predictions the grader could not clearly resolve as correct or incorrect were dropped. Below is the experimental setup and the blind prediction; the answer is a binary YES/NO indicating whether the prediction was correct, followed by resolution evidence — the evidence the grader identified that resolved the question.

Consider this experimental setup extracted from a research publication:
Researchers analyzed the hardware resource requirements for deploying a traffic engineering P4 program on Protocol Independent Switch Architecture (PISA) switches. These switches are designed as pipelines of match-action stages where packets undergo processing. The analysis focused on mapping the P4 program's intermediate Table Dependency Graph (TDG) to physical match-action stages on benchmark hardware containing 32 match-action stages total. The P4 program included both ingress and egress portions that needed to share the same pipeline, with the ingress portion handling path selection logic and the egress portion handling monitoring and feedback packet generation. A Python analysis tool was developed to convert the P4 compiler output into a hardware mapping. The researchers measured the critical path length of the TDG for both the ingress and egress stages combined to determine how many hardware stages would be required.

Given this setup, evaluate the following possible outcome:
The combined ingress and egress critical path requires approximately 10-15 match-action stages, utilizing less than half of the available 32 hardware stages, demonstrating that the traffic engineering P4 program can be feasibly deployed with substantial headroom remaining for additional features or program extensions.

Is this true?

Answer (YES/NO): NO